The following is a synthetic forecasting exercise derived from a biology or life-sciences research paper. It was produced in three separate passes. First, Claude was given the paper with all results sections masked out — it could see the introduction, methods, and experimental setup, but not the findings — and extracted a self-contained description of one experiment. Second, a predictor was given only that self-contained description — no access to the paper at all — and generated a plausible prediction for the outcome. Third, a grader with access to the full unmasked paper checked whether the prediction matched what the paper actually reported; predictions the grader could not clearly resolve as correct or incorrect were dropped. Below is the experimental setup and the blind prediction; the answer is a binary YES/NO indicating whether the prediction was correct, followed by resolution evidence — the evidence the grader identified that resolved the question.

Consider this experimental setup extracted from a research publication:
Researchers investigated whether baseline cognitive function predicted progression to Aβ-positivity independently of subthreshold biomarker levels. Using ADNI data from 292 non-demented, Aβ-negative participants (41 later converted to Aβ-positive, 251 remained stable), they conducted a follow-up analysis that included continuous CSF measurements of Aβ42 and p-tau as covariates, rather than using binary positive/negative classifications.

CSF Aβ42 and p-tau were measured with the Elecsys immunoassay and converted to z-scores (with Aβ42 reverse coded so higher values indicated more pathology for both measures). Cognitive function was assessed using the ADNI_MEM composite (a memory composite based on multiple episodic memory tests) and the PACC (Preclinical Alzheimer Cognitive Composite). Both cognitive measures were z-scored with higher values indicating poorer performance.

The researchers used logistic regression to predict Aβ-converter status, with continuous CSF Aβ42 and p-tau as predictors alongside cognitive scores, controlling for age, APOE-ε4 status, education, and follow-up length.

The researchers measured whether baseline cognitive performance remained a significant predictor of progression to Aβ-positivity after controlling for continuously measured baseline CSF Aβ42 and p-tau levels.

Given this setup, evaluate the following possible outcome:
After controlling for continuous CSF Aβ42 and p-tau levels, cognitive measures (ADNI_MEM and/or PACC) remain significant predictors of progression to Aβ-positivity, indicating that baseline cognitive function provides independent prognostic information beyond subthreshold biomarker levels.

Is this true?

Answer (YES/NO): YES